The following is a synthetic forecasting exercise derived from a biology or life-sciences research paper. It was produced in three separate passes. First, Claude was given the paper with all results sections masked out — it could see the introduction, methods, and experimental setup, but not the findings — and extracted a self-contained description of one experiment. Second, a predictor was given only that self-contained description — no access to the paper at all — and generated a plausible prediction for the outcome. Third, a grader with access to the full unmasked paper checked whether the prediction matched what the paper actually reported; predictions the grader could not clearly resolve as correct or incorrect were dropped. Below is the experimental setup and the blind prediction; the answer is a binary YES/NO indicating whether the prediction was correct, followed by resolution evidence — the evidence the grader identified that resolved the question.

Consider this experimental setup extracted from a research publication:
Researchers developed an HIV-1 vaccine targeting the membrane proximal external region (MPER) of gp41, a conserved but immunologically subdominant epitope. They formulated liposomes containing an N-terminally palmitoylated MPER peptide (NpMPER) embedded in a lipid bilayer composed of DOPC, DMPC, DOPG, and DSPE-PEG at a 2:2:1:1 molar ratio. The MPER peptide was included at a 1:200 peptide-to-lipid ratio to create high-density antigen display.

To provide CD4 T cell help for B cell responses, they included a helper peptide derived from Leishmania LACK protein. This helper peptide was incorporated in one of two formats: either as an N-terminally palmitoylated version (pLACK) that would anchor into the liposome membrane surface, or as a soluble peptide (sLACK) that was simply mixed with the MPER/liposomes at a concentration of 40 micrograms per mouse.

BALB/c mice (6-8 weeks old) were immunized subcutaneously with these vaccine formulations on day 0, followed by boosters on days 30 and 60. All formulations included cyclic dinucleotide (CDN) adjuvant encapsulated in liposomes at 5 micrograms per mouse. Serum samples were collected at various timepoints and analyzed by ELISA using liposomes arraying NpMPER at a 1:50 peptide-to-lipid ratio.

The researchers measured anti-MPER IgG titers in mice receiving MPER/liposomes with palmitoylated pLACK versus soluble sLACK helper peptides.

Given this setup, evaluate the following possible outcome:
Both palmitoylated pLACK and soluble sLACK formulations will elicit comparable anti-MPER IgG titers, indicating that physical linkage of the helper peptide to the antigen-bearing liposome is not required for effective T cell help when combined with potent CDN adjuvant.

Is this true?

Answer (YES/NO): YES